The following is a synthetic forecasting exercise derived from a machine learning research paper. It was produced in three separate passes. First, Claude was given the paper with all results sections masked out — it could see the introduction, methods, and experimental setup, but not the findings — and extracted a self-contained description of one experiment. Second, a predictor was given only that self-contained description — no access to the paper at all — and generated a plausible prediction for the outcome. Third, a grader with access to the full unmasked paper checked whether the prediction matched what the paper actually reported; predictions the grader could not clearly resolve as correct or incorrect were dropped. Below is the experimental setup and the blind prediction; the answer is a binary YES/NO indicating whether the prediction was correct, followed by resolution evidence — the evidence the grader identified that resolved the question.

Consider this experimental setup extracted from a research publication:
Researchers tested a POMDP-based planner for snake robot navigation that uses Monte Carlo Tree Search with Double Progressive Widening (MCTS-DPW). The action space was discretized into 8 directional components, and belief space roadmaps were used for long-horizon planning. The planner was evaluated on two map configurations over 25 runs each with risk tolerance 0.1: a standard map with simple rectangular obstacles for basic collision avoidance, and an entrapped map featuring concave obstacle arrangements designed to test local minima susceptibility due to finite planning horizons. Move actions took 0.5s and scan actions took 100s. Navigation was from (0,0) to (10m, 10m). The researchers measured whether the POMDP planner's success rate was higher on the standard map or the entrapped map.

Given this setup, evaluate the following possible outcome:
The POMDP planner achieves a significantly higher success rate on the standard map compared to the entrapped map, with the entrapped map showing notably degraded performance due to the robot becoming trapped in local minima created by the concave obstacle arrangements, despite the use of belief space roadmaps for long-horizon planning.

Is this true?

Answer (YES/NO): NO